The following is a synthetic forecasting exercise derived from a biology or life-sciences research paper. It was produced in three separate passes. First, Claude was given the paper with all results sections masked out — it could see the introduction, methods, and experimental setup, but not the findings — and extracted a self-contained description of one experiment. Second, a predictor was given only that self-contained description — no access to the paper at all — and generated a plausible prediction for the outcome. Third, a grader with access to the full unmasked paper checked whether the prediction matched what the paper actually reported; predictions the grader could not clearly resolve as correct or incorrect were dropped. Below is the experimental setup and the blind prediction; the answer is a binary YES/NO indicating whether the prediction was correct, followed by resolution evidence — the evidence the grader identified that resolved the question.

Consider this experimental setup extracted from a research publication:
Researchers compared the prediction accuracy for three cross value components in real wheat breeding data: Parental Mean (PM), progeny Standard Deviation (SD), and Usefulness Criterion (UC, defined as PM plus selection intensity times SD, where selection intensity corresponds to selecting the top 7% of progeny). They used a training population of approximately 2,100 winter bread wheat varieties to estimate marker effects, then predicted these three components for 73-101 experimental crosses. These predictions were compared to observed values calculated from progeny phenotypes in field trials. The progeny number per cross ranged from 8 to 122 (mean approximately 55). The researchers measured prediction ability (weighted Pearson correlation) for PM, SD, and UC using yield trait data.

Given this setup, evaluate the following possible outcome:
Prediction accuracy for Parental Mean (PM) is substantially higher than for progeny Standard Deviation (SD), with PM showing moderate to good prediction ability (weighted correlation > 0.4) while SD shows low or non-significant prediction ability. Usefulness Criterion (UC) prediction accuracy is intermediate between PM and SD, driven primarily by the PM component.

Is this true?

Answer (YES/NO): NO